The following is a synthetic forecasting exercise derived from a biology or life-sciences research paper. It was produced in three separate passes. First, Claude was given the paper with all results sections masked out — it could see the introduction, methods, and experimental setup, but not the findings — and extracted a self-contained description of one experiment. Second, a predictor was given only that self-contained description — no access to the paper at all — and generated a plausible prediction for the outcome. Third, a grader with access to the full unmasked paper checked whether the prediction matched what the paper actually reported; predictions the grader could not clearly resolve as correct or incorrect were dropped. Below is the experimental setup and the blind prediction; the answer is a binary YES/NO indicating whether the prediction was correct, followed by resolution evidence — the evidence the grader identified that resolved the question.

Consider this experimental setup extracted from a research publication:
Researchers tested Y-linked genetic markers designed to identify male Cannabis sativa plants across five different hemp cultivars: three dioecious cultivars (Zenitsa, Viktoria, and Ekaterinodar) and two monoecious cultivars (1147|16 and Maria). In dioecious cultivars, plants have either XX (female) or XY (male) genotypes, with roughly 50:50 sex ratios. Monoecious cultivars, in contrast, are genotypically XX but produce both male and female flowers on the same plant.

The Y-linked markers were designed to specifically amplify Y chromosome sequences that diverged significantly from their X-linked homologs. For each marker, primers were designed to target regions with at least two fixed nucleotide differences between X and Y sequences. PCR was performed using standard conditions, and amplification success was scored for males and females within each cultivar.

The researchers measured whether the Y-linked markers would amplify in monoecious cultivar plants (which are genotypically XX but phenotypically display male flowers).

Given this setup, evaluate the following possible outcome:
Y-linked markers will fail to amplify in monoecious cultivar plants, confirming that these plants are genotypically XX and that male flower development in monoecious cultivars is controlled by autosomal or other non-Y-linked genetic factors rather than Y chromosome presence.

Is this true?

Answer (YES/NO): YES